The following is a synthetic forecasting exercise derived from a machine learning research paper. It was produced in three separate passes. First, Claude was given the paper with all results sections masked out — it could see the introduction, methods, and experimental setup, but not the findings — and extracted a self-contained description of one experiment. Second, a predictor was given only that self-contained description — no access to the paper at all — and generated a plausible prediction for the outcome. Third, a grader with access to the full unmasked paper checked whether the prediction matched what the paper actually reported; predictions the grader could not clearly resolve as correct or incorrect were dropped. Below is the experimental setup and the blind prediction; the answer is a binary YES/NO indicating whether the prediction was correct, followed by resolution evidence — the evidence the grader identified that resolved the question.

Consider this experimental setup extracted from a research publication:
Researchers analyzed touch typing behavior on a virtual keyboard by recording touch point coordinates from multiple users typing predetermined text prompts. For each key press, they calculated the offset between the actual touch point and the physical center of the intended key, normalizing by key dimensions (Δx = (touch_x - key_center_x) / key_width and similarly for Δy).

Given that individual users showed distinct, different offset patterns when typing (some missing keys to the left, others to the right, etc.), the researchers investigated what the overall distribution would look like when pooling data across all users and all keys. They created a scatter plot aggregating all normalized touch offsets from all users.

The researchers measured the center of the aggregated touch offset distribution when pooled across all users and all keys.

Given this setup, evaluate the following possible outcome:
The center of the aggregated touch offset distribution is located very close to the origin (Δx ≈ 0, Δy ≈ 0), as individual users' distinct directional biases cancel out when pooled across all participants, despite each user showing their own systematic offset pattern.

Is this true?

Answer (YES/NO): YES